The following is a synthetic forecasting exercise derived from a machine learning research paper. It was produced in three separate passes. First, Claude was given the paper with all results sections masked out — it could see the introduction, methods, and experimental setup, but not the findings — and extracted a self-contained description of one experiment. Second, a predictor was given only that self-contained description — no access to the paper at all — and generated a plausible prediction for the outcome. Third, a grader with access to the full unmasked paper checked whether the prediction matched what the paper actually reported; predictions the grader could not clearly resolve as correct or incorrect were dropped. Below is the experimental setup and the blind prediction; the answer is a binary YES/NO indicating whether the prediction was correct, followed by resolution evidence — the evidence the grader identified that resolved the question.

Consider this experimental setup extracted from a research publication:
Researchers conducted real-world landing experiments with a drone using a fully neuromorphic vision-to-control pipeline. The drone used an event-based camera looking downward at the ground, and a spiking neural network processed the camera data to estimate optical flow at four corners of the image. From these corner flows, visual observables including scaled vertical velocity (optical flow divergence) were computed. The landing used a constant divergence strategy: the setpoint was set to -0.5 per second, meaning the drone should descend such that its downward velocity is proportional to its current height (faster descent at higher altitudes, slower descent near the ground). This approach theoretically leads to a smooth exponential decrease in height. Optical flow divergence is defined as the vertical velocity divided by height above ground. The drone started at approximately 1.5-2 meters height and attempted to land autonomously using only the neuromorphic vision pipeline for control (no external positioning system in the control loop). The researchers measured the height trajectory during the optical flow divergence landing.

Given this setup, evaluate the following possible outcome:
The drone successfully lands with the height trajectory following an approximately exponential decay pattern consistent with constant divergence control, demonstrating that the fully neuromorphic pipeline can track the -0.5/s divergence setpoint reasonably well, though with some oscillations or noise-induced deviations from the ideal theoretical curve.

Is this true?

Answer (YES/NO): YES